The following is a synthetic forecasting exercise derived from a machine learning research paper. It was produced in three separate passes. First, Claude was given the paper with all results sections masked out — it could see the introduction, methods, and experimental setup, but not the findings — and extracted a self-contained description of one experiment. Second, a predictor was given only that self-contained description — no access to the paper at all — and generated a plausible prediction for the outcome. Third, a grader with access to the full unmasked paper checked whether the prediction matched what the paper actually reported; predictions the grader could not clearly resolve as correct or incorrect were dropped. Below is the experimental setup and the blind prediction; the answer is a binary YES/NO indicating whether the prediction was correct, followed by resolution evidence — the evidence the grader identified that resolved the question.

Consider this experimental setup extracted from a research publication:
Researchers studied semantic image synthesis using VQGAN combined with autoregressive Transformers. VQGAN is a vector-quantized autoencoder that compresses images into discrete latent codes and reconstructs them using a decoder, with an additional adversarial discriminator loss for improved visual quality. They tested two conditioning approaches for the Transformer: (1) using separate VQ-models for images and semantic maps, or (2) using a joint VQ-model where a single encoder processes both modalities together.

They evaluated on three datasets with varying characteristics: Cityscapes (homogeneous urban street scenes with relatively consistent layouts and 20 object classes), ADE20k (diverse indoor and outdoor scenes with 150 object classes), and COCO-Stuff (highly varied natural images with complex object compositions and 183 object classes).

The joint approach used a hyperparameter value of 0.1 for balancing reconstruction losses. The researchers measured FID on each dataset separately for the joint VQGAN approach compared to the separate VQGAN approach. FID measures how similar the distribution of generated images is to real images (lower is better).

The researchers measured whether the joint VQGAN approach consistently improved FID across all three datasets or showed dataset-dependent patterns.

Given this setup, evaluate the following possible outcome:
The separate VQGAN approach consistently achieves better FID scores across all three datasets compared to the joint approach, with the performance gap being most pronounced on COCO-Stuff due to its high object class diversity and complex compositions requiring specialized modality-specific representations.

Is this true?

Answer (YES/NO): NO